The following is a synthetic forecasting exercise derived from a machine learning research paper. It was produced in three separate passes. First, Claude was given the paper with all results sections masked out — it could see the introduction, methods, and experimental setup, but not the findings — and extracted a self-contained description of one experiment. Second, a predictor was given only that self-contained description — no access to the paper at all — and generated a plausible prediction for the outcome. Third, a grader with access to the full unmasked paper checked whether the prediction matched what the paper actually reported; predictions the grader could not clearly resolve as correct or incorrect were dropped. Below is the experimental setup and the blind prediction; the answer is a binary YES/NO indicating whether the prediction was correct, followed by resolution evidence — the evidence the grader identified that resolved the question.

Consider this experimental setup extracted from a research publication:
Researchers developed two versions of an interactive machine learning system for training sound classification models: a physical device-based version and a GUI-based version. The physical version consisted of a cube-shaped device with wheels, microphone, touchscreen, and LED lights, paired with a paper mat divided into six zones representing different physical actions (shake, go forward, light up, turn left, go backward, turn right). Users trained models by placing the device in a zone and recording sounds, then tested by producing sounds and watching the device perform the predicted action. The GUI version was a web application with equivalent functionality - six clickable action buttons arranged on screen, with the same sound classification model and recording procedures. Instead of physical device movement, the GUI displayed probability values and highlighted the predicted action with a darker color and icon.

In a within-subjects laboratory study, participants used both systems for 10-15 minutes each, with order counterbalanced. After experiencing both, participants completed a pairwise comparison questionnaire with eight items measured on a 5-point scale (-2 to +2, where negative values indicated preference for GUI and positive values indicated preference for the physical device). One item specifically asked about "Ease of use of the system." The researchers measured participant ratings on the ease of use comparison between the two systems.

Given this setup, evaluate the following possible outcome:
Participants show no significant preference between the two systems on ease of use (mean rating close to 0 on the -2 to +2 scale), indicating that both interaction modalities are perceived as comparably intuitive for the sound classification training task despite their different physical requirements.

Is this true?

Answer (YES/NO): YES